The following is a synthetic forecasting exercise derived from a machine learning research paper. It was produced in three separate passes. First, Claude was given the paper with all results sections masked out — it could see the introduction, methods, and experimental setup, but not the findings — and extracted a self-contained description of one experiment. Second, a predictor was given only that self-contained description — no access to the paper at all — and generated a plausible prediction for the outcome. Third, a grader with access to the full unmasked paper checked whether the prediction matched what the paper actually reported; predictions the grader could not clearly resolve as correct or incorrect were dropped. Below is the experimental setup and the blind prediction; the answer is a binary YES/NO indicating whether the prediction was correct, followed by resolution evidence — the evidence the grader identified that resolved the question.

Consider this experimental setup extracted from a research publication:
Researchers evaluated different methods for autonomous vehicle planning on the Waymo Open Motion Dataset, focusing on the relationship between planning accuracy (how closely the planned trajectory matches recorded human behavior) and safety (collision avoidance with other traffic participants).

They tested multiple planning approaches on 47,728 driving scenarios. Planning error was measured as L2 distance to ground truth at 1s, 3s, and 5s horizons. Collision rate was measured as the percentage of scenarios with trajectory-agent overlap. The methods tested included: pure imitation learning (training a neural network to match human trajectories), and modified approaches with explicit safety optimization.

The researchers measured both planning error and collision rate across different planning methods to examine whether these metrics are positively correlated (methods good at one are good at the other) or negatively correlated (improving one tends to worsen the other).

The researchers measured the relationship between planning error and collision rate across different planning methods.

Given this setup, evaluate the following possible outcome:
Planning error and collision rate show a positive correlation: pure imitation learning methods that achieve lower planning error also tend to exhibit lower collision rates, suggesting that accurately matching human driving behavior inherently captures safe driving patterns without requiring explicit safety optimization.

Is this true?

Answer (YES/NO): NO